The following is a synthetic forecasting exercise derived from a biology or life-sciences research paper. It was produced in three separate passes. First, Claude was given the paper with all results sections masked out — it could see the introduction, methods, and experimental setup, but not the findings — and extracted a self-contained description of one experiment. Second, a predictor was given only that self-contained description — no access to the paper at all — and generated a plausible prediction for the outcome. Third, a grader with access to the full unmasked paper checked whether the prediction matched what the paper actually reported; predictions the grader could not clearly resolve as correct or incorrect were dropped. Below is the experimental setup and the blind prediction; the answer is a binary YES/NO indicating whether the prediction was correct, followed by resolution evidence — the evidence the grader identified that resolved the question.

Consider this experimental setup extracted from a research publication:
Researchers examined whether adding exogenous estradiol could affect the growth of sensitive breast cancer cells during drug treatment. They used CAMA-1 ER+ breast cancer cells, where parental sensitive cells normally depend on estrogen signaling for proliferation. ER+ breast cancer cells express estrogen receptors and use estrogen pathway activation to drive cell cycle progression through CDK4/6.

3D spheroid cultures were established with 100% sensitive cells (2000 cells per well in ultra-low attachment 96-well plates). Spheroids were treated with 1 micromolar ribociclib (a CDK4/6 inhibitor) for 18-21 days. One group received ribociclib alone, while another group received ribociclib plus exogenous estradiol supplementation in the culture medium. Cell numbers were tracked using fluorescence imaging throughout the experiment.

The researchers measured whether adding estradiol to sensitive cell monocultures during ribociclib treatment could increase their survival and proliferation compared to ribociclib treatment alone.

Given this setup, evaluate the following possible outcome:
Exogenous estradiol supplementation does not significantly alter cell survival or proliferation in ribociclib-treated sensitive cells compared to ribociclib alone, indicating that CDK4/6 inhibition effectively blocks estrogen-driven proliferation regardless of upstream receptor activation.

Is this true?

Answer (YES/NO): NO